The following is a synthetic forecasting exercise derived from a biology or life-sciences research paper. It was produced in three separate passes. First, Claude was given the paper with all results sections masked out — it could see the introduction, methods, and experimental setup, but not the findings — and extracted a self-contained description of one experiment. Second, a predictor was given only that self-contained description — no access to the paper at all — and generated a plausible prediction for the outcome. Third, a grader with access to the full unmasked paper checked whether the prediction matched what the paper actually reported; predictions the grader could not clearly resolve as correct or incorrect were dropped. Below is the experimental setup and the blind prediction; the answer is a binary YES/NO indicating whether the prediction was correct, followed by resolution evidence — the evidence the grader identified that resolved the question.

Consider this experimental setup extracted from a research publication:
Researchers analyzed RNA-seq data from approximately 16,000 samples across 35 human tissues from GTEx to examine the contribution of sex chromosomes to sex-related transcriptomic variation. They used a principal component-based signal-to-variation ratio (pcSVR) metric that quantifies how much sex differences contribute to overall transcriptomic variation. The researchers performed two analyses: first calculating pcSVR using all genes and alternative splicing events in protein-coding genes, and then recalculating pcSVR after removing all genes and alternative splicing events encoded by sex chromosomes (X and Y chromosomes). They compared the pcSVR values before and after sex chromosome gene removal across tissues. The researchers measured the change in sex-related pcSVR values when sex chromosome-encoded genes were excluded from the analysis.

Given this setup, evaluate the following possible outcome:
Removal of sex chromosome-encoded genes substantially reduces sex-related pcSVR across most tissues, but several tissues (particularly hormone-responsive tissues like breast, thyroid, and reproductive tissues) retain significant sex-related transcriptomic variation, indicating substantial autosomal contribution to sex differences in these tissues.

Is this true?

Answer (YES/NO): NO